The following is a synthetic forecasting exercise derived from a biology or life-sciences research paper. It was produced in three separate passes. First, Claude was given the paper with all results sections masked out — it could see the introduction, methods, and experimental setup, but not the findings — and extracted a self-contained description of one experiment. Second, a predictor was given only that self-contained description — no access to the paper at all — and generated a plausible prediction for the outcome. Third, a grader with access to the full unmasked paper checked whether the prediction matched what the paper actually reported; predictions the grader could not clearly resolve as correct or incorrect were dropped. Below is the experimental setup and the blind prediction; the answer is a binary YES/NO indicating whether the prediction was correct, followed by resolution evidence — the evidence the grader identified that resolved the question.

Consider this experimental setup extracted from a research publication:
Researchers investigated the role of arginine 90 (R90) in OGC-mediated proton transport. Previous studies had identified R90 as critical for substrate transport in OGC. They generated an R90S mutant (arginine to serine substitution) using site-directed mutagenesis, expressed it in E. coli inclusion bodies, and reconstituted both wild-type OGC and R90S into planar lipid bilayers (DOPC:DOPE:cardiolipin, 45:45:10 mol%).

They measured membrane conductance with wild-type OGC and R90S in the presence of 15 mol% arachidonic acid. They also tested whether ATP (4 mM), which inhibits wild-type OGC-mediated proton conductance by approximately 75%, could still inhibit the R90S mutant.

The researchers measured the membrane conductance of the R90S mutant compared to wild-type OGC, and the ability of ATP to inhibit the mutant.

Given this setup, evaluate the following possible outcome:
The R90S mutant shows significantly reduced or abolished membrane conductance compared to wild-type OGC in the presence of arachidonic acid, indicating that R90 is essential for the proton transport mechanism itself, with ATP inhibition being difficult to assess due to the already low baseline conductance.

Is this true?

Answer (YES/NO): NO